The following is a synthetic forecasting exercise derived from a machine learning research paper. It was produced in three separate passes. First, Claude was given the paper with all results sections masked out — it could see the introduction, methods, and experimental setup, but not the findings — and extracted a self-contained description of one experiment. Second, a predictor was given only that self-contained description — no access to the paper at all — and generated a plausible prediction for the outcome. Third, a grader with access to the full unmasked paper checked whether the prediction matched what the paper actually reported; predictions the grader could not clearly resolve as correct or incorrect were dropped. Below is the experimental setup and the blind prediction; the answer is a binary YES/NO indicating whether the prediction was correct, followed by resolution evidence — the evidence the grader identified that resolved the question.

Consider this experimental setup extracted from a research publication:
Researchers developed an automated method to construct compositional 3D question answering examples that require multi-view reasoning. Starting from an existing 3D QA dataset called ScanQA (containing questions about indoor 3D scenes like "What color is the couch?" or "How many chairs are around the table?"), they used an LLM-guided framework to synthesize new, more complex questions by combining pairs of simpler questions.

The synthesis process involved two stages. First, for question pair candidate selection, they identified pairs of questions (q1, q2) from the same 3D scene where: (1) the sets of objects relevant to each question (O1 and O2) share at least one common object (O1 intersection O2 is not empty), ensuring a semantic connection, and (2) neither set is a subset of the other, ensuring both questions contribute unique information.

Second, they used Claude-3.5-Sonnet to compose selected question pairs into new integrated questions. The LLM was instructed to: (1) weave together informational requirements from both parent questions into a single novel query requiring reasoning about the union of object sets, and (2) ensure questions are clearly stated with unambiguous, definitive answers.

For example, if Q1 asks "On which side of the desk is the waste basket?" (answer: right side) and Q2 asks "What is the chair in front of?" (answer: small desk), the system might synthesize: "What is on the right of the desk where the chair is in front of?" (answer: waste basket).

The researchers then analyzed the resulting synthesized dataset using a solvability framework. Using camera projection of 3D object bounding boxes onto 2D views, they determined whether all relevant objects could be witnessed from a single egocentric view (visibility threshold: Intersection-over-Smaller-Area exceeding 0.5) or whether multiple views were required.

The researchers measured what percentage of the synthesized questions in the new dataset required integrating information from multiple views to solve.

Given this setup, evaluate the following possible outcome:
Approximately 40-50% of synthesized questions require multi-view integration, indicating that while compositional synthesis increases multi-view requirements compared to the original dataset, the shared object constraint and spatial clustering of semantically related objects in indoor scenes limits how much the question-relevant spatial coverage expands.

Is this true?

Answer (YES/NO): NO